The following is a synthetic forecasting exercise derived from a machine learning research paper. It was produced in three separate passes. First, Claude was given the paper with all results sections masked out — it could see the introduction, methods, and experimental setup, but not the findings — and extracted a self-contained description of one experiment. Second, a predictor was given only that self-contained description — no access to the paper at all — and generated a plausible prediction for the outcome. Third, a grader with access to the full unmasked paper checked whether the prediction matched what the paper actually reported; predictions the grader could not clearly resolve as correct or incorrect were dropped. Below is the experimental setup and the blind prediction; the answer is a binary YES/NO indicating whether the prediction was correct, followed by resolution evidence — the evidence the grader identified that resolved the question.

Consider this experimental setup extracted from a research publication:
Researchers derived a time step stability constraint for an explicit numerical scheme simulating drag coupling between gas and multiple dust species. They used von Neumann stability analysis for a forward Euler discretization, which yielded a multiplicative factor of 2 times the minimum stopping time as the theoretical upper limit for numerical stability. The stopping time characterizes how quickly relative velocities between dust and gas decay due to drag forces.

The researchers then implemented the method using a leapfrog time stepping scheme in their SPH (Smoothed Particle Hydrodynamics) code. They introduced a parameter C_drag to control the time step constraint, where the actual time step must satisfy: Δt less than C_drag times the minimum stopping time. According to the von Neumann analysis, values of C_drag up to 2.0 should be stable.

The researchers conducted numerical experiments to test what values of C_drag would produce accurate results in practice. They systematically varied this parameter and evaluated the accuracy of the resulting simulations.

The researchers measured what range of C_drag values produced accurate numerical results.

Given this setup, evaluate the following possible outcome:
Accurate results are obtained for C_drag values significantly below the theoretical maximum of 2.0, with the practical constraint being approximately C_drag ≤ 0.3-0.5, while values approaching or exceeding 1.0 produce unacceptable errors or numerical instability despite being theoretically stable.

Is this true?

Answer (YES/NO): NO